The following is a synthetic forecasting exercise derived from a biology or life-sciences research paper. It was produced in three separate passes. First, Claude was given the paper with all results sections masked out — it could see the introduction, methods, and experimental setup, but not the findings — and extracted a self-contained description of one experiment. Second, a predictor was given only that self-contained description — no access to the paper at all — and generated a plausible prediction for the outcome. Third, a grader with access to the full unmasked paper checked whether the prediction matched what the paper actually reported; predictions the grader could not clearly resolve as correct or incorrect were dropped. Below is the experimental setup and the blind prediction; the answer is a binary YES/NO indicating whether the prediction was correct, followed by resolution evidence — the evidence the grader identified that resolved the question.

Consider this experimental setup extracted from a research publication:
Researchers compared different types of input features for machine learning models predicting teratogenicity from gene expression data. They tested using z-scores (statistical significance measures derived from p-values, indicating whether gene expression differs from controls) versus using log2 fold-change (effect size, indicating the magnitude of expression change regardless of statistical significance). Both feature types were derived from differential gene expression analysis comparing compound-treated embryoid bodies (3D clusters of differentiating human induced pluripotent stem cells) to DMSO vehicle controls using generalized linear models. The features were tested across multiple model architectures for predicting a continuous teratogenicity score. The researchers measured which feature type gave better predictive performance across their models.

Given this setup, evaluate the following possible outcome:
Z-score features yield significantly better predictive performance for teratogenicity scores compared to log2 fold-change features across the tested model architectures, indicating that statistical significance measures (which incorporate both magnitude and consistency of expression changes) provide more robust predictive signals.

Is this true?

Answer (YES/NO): NO